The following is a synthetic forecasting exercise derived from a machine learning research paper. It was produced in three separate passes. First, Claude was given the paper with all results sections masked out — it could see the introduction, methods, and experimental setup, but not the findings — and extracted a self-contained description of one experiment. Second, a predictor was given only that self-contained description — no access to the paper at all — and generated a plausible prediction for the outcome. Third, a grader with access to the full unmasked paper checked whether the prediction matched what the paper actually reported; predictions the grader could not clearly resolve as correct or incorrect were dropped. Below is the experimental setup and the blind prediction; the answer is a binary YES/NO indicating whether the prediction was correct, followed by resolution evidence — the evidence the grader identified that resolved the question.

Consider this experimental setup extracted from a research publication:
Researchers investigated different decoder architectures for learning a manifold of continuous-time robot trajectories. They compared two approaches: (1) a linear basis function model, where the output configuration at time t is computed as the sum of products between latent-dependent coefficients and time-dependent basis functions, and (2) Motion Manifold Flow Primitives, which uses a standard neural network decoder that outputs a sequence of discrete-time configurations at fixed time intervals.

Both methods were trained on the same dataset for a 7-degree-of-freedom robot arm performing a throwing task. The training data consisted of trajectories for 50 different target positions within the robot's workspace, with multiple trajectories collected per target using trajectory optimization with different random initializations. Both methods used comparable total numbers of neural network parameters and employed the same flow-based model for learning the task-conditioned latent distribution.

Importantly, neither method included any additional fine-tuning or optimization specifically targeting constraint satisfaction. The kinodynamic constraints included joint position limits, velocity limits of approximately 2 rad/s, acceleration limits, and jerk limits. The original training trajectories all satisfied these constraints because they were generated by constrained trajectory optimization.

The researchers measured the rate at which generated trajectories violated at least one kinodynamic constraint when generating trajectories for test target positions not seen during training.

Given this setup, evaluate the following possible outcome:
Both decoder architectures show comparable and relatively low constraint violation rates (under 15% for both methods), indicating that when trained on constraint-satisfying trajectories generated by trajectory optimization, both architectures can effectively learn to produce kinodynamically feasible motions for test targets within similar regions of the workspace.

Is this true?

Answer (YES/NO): NO